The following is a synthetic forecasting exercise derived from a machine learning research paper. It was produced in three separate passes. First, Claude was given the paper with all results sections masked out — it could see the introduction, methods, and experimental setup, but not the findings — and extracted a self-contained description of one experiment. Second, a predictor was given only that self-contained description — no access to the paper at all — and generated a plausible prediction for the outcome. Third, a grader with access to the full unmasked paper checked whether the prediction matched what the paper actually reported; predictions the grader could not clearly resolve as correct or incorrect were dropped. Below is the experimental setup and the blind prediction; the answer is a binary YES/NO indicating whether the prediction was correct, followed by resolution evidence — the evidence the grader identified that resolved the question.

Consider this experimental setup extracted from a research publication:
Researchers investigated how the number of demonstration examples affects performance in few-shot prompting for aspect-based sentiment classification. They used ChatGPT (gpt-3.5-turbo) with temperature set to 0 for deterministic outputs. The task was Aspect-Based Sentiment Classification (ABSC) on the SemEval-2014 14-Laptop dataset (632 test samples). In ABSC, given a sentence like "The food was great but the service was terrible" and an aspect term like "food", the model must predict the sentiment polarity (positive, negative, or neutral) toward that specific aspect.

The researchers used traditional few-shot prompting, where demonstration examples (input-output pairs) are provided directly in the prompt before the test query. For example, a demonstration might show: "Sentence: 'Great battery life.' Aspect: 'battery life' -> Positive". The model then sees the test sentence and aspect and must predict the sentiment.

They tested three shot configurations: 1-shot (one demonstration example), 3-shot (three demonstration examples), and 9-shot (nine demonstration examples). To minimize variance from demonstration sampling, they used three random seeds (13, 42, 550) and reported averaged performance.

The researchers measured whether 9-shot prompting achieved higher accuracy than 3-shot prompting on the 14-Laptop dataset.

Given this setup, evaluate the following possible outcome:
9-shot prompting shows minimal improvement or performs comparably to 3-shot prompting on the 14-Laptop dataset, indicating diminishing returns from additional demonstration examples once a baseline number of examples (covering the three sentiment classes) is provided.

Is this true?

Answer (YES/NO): NO